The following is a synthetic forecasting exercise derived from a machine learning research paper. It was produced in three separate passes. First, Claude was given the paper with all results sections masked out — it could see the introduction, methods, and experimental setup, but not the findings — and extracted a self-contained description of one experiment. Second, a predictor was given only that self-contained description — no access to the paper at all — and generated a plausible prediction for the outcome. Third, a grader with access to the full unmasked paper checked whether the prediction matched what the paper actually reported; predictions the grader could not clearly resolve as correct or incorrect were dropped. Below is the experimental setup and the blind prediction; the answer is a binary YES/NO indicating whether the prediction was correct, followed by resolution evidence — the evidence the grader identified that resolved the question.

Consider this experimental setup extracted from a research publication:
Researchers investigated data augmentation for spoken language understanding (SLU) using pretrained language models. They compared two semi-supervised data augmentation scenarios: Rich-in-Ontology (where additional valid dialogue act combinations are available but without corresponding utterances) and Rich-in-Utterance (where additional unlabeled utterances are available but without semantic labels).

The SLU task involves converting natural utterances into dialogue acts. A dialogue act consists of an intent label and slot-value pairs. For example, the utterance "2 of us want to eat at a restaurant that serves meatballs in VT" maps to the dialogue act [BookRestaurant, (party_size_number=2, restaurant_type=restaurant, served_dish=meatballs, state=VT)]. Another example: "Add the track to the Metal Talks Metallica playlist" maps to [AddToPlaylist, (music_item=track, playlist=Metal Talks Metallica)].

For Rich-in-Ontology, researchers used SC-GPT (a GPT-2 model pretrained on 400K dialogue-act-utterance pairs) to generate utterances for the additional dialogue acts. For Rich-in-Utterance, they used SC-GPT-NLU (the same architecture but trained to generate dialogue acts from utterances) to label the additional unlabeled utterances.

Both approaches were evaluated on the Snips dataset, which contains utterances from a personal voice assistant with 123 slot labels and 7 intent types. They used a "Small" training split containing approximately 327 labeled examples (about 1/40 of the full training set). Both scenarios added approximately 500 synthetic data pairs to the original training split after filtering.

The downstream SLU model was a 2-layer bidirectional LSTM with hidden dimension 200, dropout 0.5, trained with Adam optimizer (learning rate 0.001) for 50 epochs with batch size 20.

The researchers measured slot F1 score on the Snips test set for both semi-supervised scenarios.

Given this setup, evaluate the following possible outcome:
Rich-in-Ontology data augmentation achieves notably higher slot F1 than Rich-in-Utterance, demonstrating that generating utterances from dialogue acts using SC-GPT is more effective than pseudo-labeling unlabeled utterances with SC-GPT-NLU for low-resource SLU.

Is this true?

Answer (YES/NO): YES